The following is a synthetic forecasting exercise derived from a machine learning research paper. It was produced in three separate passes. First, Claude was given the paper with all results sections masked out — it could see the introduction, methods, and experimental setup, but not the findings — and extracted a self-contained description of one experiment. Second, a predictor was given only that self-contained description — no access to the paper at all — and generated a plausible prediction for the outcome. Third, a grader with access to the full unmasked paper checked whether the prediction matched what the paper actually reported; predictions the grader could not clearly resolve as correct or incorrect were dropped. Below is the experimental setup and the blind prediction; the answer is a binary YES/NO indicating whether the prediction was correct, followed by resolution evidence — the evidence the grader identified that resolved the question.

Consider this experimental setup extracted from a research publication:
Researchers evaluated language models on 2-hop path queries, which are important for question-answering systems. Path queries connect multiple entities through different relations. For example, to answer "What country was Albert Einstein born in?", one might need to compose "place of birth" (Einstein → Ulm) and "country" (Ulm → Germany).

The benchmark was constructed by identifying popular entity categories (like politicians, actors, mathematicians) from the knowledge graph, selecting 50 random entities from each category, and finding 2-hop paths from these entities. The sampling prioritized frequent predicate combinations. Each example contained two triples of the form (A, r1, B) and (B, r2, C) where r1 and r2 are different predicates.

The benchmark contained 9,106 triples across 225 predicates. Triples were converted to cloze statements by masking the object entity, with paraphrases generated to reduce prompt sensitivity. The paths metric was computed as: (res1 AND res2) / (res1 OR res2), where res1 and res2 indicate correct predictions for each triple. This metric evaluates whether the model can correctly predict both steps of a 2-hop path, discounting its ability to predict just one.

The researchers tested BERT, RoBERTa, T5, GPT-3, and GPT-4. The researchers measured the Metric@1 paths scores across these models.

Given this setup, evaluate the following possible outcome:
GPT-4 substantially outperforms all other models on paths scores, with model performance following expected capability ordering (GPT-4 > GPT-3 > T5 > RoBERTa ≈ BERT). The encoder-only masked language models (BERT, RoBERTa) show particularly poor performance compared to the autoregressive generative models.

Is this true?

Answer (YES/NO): NO